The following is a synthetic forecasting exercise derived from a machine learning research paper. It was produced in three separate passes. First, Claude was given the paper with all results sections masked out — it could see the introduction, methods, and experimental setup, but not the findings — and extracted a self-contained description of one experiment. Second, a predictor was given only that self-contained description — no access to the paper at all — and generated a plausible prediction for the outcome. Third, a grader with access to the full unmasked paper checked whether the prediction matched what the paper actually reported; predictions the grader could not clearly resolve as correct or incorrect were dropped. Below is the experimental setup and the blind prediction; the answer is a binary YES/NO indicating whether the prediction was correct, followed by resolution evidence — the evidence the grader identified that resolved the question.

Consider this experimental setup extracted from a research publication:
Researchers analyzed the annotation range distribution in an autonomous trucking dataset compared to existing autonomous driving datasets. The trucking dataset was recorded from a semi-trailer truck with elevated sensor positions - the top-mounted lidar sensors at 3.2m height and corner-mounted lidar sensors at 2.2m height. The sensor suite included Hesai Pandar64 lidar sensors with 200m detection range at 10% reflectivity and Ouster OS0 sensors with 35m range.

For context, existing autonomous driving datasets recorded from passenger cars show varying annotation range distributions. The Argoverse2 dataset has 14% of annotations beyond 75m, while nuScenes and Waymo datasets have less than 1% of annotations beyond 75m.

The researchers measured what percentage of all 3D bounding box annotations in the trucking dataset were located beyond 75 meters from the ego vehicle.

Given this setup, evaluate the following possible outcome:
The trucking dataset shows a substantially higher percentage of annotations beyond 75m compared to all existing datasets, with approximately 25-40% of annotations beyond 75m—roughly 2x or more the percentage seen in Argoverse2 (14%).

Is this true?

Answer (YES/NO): NO